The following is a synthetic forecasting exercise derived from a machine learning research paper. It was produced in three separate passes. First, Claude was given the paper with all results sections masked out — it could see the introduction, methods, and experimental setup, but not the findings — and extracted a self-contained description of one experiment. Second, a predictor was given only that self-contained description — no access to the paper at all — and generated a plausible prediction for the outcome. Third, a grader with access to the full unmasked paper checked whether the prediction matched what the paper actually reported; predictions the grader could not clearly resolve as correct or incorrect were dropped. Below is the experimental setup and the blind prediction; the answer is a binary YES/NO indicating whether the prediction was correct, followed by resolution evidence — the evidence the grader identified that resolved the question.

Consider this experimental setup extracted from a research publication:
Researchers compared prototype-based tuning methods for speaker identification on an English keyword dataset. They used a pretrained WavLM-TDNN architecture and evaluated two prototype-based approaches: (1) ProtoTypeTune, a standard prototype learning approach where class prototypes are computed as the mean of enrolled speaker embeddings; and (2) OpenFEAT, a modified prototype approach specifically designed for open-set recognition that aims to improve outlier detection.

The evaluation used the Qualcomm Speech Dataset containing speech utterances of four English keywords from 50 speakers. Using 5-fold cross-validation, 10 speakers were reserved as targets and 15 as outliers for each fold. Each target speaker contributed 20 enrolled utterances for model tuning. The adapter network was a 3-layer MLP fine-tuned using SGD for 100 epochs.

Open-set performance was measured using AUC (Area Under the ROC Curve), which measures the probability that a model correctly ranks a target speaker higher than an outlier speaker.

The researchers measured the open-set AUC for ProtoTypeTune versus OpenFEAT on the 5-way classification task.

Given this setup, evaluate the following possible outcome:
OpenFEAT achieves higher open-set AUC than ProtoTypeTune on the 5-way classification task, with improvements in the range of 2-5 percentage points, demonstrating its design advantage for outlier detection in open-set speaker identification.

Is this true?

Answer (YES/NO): NO